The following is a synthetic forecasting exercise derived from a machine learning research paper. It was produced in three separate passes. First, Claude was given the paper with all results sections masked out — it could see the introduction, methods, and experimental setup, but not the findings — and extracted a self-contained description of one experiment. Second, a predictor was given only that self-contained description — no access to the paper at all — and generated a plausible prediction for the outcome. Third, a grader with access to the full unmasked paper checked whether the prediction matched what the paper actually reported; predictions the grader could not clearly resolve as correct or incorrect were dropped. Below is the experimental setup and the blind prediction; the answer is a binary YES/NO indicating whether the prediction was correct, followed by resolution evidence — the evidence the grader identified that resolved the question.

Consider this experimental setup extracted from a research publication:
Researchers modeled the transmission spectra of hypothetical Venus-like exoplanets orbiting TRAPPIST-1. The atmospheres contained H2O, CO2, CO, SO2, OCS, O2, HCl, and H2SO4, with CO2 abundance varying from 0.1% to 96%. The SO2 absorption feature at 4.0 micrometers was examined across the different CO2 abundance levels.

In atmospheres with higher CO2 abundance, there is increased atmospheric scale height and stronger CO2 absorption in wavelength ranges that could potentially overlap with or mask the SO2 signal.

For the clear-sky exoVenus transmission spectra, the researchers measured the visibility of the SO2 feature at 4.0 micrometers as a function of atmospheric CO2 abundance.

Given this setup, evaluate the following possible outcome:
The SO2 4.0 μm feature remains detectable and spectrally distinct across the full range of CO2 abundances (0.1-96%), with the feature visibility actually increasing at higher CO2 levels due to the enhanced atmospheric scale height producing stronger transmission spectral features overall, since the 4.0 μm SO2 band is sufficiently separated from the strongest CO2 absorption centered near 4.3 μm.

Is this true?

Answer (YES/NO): NO